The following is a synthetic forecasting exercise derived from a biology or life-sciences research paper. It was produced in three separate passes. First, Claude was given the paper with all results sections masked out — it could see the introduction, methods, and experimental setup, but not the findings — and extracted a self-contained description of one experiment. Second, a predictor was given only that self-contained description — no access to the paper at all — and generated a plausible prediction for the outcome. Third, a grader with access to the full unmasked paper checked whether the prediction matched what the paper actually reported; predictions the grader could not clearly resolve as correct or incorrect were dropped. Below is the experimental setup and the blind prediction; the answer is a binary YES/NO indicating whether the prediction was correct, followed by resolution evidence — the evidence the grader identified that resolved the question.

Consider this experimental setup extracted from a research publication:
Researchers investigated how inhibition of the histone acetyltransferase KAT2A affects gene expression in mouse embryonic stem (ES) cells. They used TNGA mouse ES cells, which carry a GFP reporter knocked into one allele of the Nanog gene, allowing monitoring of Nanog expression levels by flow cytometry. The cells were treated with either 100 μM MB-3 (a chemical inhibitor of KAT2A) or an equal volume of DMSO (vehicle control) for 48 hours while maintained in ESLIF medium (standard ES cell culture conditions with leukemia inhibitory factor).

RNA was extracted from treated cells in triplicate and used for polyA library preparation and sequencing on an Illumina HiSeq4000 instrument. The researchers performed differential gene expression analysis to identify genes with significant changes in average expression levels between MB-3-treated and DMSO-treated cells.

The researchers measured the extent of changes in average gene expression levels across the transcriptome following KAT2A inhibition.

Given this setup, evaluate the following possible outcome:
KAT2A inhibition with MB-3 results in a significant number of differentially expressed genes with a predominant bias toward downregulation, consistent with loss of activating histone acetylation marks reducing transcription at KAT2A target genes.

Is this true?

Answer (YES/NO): NO